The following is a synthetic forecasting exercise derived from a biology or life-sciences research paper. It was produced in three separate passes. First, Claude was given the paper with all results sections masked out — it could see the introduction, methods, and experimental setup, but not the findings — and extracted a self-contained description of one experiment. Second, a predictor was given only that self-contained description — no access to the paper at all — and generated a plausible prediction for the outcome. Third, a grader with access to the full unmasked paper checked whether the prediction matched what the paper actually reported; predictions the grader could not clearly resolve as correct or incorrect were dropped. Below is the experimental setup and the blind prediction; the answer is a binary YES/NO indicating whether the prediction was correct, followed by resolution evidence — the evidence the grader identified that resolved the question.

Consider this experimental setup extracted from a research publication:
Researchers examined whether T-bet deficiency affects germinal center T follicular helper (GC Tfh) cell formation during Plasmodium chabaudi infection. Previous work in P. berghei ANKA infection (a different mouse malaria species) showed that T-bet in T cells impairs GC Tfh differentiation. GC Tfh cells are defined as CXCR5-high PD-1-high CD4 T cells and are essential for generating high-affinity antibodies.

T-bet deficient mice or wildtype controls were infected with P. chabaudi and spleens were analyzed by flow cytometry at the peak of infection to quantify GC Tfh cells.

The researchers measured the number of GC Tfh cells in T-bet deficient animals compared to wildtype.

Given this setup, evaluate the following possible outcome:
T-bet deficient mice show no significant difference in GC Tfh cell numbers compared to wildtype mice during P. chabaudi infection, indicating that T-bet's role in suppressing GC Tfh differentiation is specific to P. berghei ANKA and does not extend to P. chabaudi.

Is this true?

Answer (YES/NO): YES